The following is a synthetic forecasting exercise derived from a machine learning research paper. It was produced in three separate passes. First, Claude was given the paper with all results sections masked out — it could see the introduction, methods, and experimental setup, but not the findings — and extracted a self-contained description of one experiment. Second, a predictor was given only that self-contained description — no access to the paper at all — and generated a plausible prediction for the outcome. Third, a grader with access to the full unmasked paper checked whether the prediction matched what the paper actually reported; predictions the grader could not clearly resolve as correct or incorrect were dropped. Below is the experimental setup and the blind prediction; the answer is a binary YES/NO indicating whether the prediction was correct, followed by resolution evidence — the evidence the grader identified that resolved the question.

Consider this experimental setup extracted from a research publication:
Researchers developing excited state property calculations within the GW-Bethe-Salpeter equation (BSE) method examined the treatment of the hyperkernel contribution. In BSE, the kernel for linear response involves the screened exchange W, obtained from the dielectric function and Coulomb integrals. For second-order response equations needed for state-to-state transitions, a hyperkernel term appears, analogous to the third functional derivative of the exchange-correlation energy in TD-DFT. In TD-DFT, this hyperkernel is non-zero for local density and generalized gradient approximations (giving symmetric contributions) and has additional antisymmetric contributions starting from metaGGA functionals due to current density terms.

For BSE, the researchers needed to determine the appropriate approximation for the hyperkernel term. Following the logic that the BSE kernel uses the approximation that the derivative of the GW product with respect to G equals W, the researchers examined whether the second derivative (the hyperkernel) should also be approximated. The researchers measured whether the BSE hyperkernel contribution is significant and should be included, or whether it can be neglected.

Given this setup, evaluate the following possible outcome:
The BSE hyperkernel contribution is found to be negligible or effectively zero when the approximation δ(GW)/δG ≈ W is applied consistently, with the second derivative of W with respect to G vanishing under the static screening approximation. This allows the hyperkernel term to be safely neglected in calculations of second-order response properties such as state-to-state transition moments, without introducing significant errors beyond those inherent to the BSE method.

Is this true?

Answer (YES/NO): YES